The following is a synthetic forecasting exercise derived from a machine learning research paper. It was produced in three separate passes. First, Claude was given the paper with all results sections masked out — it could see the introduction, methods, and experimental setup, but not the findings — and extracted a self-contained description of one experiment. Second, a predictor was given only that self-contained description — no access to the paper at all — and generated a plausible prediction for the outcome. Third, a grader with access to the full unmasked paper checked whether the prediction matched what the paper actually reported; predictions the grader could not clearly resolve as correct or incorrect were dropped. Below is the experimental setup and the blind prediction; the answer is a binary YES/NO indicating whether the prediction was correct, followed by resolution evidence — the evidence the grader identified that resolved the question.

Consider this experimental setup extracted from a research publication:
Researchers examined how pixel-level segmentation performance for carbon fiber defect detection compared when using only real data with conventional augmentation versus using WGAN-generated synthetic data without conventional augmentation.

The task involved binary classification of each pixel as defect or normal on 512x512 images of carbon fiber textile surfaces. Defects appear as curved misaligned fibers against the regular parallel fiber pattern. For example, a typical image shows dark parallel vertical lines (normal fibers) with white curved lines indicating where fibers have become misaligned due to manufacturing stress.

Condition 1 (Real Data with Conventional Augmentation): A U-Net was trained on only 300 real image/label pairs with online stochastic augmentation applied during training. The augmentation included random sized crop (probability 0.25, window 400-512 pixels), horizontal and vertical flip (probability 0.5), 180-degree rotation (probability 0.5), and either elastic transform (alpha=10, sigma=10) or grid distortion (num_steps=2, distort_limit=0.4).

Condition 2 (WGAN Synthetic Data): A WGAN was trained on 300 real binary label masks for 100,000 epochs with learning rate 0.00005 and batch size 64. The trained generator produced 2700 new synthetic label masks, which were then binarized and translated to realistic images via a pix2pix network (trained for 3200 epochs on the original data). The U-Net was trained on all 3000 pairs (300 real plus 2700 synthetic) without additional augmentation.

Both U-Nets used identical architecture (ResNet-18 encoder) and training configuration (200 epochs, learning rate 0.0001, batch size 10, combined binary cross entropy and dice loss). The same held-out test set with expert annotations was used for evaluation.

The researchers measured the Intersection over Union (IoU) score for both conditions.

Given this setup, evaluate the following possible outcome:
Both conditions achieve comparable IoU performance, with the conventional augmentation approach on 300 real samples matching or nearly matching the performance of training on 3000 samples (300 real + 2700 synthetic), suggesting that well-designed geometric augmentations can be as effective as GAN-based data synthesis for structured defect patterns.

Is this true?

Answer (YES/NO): NO